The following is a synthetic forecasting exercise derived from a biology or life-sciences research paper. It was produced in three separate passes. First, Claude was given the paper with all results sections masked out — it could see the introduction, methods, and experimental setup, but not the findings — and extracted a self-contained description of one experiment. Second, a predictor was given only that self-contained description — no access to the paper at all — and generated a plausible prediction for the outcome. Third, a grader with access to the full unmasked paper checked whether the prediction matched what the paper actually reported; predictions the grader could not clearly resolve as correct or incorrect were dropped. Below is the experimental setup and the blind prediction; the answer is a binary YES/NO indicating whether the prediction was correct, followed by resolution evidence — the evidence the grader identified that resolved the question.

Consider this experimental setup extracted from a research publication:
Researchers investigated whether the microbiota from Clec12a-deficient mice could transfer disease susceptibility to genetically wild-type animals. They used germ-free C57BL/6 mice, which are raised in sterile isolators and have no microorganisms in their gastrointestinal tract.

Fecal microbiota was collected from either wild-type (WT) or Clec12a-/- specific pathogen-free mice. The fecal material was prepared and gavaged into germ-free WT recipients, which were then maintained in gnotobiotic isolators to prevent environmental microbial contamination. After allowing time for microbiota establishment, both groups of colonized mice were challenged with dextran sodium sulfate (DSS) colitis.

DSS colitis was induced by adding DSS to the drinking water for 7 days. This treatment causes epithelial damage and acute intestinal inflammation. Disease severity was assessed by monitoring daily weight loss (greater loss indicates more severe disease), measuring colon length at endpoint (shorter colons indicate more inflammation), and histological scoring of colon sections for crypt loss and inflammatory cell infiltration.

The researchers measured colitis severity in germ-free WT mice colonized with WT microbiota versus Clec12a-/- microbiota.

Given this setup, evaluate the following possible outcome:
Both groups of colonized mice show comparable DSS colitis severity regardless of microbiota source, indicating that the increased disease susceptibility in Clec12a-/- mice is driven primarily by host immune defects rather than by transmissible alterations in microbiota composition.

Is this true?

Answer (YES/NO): NO